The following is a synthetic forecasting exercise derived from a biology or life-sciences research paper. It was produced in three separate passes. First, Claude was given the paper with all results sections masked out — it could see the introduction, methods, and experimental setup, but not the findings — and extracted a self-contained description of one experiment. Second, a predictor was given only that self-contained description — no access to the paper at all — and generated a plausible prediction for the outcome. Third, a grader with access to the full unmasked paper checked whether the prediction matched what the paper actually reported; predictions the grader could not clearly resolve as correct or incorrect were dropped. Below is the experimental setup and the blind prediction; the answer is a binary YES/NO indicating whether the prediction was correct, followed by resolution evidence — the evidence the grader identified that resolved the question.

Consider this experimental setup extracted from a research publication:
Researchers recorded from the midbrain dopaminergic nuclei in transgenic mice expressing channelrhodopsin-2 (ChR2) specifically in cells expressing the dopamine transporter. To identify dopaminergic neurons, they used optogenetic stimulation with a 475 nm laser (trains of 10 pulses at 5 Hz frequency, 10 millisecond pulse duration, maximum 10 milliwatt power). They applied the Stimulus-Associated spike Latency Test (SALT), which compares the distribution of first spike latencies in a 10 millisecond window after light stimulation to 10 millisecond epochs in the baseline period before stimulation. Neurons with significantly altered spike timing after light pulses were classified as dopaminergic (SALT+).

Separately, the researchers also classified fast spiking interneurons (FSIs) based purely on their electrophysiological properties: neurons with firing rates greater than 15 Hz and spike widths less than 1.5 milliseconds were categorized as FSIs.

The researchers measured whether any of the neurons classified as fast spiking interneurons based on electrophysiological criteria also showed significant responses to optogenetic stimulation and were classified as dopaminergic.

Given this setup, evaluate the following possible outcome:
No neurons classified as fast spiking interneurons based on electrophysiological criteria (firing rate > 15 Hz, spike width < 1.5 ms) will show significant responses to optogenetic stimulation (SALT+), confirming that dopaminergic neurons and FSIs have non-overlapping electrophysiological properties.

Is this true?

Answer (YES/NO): YES